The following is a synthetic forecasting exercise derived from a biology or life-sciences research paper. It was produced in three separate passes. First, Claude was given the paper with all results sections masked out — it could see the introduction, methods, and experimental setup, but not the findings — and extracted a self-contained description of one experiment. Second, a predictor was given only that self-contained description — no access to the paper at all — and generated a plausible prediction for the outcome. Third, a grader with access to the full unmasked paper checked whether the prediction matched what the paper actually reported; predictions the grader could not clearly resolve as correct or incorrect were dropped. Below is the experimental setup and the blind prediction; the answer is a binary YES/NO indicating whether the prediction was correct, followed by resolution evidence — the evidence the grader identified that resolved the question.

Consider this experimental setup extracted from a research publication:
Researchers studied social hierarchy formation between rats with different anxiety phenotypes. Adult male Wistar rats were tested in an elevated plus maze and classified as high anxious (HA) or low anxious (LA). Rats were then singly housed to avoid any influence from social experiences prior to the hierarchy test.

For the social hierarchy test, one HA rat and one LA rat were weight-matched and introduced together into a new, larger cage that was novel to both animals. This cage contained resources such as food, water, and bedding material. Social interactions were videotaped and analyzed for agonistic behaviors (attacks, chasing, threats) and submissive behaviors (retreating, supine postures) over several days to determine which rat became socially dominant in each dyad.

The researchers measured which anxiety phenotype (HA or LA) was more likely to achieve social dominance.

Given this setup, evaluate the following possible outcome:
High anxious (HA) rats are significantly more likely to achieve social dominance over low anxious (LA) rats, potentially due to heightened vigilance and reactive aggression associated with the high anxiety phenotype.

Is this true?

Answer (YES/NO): NO